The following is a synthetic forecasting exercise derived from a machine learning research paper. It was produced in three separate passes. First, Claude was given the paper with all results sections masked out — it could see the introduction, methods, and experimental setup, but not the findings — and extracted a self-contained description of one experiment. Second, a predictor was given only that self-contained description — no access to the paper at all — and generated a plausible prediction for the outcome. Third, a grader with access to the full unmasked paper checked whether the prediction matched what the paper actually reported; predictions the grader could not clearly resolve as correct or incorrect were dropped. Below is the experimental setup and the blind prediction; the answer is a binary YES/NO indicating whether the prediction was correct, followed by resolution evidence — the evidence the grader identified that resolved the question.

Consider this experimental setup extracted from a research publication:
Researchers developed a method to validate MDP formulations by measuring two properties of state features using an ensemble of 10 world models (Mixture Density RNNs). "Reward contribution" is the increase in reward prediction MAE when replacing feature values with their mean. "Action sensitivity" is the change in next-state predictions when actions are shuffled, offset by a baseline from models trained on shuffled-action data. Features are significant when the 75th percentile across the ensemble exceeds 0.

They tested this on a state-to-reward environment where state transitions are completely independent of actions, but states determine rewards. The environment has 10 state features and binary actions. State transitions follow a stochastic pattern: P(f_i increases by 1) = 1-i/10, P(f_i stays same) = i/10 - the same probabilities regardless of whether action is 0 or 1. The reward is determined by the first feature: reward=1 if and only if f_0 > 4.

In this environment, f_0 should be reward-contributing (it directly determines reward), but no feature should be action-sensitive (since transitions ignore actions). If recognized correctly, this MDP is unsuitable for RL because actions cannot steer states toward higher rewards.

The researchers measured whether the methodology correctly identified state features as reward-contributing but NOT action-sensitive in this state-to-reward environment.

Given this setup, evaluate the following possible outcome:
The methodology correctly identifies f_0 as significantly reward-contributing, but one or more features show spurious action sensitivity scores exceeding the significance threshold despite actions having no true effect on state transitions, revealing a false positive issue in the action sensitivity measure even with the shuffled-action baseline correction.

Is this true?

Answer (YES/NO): NO